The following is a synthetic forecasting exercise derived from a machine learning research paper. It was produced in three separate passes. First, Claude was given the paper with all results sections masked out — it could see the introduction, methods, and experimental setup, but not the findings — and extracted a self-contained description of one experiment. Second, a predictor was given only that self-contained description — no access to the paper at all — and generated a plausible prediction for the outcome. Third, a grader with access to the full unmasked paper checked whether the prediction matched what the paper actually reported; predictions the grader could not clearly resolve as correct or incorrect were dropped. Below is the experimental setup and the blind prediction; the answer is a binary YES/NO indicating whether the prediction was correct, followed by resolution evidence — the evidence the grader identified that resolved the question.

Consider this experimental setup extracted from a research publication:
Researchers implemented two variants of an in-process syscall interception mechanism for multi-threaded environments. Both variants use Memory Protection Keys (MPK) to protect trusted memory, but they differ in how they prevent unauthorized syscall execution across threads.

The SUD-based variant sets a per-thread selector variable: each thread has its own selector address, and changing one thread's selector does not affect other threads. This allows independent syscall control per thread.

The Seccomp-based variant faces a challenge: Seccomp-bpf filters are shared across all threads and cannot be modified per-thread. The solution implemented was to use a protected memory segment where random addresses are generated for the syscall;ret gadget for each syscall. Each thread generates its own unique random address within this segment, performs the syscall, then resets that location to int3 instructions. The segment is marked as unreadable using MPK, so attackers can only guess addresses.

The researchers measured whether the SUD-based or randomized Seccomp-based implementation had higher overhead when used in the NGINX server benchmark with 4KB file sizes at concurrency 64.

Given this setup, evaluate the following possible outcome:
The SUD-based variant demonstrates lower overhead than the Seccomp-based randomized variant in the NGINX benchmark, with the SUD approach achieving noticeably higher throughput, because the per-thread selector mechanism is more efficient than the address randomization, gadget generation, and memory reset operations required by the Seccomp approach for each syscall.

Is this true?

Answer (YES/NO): NO